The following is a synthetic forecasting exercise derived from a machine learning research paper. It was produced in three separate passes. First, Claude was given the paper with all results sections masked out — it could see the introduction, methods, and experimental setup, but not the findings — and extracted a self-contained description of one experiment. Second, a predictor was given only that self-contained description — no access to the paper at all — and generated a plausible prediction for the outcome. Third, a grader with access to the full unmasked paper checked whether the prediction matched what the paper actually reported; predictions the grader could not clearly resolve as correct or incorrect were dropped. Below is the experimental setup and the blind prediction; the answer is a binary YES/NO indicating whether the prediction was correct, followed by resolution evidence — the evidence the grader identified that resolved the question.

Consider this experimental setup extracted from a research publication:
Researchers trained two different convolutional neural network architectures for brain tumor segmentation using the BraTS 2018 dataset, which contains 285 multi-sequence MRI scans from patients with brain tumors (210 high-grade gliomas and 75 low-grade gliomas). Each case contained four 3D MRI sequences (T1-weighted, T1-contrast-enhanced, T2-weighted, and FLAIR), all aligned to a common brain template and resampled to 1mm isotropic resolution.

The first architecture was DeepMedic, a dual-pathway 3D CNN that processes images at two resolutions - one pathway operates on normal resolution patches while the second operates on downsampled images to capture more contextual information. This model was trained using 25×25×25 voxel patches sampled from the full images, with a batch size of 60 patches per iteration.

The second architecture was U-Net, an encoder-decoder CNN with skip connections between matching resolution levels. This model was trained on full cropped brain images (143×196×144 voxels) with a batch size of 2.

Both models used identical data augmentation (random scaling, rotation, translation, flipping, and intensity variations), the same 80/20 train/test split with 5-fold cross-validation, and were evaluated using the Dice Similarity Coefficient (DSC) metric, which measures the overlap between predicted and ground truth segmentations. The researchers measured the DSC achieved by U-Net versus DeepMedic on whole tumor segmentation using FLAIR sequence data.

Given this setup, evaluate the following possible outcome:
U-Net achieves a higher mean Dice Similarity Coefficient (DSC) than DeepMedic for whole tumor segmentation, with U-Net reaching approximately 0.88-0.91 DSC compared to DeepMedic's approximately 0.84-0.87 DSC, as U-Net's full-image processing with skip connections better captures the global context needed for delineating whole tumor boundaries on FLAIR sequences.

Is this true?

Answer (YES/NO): NO